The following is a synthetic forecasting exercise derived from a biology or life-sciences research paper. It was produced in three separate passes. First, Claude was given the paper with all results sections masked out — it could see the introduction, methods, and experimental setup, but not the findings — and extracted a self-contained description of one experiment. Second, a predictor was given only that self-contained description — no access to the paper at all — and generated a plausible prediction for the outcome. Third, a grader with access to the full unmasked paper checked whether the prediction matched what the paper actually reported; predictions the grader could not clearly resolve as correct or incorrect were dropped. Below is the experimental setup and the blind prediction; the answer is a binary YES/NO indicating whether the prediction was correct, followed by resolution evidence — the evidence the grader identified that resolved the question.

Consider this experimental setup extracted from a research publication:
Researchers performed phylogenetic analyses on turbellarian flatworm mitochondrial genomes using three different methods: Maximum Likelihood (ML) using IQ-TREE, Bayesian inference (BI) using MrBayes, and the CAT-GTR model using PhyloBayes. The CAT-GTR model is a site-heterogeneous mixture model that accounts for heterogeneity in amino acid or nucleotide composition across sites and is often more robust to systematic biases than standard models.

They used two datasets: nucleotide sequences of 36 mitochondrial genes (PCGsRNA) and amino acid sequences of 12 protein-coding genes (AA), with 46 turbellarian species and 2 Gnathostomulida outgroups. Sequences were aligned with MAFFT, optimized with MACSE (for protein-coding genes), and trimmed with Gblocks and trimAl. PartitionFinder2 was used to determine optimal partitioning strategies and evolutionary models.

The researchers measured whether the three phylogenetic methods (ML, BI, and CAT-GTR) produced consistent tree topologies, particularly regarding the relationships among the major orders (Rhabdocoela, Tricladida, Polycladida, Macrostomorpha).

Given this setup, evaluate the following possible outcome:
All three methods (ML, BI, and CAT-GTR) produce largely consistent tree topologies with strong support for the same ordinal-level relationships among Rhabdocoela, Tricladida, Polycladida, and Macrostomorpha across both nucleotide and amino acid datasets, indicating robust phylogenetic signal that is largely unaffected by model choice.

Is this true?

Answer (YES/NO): NO